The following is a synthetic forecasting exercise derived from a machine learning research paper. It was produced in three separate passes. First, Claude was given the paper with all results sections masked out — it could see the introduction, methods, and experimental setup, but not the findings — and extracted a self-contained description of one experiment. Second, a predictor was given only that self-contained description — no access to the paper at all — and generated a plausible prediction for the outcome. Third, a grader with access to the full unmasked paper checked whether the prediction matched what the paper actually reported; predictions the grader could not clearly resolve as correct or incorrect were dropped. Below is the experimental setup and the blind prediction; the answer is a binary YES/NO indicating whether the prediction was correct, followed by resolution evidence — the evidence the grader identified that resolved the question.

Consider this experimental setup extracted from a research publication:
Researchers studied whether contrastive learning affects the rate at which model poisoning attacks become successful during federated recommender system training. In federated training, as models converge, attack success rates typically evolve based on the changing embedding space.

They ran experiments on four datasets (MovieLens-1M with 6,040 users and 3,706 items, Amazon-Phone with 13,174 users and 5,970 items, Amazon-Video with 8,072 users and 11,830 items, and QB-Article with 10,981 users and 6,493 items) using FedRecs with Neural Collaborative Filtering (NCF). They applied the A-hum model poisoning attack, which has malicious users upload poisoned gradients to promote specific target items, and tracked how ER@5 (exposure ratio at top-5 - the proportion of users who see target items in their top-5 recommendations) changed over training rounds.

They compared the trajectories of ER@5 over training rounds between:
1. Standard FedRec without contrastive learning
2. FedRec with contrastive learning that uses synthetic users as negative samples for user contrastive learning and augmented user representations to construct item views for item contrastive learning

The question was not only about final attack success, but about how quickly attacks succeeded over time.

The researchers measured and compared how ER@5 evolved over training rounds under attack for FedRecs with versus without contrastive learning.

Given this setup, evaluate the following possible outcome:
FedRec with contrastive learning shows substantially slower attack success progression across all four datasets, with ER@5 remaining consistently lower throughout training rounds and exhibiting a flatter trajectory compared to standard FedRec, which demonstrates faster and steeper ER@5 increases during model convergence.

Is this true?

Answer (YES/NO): NO